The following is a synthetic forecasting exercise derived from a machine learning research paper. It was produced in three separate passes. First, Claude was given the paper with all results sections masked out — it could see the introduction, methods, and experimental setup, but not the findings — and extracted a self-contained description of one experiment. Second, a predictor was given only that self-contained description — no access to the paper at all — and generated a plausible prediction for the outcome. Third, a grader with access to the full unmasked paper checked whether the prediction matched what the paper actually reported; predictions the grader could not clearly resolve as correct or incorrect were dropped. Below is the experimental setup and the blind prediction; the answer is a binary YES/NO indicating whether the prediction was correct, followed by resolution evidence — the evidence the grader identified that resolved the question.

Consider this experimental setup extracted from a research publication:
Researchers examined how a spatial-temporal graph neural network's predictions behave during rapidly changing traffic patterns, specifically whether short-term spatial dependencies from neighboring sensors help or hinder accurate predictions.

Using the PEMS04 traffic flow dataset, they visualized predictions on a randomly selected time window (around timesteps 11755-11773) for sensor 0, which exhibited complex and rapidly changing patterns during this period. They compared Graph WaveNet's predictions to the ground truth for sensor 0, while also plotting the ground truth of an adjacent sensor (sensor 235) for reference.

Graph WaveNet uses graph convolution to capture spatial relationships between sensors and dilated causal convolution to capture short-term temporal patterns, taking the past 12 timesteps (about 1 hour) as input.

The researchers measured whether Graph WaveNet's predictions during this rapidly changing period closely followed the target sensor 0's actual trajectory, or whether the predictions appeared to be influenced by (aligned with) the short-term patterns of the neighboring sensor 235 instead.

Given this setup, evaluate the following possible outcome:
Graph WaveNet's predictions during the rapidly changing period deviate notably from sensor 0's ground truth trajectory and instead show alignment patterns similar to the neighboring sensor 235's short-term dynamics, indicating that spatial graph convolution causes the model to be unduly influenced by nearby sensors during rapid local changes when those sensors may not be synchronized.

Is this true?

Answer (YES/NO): YES